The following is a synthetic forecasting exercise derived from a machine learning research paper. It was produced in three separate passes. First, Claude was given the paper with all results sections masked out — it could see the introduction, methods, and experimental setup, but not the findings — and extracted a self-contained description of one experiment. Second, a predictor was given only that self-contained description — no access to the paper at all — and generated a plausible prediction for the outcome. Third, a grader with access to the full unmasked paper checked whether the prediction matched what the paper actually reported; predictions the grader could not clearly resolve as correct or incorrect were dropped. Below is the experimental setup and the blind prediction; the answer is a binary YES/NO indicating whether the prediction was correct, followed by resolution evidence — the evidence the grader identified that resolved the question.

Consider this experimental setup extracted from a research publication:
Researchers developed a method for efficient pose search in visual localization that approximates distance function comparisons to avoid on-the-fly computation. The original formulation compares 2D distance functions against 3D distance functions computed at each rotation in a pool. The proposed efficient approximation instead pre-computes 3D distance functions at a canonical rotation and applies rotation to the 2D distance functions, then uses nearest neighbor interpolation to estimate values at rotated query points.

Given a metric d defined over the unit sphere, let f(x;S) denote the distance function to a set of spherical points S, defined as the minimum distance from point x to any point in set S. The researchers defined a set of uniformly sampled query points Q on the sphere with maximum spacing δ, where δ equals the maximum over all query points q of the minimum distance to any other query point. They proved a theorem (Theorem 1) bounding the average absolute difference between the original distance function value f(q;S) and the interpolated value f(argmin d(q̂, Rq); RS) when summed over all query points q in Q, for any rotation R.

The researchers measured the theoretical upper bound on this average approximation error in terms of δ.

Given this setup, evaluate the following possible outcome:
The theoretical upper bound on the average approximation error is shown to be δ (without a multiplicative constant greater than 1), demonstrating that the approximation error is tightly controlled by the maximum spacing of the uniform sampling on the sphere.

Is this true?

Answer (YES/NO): YES